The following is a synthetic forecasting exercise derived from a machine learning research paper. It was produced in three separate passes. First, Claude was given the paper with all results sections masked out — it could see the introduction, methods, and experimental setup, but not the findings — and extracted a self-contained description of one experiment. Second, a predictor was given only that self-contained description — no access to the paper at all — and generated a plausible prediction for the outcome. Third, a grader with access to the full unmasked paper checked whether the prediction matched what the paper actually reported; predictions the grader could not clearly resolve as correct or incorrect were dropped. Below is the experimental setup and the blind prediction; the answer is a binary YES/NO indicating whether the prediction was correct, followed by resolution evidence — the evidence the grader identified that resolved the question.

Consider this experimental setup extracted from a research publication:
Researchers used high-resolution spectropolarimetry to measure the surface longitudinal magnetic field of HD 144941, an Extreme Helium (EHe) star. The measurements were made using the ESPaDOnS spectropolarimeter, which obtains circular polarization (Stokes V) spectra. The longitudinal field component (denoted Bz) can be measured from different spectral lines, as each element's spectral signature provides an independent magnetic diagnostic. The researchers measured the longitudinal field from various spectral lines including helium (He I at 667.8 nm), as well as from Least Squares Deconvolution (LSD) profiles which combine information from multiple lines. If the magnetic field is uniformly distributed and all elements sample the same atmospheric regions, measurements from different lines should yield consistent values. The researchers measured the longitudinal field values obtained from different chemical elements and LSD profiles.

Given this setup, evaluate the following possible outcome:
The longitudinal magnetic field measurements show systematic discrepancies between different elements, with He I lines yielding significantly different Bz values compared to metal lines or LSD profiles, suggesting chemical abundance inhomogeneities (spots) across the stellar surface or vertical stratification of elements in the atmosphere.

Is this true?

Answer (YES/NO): YES